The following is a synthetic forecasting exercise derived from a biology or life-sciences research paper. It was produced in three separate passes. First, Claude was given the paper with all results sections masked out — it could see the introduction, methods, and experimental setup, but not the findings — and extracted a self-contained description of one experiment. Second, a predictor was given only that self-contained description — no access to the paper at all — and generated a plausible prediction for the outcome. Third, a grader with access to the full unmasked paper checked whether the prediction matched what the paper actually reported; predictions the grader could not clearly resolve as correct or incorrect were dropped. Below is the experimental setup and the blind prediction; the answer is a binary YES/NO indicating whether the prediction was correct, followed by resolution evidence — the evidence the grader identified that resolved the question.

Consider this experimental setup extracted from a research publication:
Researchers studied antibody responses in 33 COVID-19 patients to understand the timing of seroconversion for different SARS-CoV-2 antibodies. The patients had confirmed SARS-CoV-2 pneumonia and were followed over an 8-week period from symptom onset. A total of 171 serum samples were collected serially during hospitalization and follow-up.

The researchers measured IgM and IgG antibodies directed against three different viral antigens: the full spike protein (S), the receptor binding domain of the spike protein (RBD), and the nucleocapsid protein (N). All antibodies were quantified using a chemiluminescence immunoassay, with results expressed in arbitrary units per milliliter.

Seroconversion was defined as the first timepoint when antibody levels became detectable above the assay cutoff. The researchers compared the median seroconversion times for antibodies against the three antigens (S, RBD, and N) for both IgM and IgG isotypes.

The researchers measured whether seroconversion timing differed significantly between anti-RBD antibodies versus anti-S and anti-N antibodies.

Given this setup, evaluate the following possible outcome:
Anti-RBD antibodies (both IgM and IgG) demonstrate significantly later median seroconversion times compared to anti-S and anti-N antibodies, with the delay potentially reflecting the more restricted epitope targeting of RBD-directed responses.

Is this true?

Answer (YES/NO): NO